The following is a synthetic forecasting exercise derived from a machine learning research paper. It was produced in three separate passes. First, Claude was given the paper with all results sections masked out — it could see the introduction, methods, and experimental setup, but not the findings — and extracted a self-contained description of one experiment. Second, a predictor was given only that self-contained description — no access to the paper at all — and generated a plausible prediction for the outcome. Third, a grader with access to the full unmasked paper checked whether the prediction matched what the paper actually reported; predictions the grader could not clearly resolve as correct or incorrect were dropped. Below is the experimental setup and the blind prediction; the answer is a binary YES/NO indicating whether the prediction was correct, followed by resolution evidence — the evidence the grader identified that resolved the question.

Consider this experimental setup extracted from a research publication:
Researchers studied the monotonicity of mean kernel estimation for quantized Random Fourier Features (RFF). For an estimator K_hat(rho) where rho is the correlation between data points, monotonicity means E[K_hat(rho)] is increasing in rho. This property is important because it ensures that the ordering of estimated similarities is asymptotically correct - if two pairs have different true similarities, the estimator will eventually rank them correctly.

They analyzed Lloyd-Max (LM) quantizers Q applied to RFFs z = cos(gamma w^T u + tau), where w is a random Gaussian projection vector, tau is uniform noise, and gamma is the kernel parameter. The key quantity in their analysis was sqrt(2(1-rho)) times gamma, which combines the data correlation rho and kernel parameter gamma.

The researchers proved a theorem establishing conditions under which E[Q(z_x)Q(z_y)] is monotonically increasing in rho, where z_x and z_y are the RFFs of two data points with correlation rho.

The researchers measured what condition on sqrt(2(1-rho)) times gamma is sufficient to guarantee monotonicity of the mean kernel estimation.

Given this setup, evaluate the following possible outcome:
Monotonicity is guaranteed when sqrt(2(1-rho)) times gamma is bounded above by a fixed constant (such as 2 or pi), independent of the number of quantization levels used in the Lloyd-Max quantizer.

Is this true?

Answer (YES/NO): YES